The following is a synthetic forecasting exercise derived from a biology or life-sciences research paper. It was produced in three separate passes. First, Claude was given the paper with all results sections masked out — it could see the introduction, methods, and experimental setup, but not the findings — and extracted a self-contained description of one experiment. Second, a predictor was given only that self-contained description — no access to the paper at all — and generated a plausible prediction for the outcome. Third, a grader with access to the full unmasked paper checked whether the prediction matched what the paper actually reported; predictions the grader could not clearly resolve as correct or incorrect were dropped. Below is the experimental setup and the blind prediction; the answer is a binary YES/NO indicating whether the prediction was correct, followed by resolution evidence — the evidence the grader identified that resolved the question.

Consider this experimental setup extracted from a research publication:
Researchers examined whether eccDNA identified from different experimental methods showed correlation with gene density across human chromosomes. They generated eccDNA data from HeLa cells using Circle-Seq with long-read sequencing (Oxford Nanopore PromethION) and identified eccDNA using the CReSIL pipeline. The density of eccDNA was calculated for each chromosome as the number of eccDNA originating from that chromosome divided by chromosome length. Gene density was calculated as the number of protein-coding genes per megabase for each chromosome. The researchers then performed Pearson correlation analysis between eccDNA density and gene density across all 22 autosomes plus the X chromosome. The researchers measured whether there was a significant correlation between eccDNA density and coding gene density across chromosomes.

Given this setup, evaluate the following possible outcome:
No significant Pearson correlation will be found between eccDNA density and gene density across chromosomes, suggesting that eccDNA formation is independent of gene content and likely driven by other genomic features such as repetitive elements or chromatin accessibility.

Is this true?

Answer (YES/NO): NO